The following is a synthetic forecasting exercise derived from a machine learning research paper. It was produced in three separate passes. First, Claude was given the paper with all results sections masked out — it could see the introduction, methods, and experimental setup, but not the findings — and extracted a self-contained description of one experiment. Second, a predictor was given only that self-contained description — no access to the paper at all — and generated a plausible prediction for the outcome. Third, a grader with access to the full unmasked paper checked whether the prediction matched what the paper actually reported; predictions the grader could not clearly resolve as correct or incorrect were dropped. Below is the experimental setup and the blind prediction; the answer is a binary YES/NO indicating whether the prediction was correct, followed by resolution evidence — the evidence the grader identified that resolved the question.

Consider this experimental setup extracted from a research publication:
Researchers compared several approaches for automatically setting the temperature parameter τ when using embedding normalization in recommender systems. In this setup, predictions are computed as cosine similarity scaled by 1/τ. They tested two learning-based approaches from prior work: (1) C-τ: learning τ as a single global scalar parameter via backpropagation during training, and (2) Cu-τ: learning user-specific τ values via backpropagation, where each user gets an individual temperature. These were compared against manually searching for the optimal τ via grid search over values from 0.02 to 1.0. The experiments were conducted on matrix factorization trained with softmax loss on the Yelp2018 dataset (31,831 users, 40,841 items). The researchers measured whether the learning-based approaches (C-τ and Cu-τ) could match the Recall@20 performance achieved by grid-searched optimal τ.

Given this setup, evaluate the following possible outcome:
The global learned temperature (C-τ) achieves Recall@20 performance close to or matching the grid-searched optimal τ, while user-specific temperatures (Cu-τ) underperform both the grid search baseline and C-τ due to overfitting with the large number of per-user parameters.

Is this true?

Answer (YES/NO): NO